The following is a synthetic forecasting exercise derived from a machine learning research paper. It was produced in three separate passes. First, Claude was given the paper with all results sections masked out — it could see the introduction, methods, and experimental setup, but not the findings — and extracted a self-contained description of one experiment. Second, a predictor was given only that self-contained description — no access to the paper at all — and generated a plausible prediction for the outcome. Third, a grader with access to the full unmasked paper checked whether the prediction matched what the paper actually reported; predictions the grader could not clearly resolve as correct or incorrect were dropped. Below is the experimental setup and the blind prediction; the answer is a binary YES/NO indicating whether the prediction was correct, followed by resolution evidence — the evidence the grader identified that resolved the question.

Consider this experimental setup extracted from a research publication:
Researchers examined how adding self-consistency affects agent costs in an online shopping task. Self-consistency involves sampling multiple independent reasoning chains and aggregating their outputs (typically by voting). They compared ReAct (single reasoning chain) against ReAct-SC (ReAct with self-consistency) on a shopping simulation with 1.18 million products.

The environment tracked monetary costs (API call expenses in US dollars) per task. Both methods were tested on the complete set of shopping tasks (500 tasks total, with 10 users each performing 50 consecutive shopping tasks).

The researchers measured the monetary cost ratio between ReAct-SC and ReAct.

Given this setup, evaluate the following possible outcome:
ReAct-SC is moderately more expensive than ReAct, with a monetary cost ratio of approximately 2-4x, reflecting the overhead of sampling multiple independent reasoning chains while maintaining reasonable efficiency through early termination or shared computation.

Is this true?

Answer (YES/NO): YES